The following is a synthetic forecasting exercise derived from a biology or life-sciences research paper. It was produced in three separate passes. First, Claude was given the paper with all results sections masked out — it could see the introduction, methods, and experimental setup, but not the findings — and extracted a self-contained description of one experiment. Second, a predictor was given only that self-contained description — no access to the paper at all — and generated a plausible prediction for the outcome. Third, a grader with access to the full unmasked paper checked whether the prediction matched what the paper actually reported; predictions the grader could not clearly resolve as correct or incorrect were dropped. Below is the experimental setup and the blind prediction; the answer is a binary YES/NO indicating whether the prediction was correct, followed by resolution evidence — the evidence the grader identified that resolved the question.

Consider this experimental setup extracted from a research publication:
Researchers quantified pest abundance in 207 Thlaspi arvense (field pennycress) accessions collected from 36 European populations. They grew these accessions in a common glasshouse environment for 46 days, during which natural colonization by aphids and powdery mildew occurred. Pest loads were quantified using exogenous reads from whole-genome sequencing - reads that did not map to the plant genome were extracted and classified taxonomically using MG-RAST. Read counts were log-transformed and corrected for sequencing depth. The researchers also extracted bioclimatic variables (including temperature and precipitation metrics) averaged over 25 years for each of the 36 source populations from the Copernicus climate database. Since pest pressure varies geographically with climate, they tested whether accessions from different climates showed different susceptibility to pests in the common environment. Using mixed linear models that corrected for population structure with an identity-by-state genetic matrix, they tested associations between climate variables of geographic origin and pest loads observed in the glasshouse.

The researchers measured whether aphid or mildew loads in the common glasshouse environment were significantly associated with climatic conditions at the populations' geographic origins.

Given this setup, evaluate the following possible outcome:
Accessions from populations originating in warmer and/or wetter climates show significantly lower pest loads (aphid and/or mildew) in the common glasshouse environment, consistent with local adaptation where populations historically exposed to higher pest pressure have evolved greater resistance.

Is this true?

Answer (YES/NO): YES